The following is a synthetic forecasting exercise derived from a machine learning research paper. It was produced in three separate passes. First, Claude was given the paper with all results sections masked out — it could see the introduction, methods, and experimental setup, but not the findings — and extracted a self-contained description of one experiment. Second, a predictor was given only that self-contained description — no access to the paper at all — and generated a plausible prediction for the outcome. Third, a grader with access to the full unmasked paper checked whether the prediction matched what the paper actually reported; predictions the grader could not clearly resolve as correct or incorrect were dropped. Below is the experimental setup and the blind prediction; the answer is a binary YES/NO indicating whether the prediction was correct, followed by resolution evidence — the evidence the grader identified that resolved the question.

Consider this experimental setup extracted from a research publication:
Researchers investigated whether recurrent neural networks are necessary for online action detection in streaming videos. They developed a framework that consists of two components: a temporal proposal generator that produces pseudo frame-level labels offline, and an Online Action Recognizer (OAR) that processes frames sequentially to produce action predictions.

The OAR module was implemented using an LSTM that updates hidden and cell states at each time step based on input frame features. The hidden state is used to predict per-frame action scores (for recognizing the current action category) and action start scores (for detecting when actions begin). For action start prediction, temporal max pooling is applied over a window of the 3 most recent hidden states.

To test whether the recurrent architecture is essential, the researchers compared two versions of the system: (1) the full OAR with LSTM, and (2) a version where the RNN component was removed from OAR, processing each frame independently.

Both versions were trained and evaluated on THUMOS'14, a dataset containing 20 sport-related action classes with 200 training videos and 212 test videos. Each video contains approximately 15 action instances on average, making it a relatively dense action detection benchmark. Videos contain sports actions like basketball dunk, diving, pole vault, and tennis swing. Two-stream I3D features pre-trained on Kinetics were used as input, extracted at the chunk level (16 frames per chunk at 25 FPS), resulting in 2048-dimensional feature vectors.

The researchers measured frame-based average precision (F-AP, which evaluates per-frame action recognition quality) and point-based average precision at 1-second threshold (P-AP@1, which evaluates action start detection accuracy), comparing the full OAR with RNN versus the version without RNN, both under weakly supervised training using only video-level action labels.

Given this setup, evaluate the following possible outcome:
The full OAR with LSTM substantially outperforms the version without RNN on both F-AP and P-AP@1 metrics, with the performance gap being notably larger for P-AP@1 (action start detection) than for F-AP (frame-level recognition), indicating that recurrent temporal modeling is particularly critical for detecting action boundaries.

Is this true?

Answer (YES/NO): NO